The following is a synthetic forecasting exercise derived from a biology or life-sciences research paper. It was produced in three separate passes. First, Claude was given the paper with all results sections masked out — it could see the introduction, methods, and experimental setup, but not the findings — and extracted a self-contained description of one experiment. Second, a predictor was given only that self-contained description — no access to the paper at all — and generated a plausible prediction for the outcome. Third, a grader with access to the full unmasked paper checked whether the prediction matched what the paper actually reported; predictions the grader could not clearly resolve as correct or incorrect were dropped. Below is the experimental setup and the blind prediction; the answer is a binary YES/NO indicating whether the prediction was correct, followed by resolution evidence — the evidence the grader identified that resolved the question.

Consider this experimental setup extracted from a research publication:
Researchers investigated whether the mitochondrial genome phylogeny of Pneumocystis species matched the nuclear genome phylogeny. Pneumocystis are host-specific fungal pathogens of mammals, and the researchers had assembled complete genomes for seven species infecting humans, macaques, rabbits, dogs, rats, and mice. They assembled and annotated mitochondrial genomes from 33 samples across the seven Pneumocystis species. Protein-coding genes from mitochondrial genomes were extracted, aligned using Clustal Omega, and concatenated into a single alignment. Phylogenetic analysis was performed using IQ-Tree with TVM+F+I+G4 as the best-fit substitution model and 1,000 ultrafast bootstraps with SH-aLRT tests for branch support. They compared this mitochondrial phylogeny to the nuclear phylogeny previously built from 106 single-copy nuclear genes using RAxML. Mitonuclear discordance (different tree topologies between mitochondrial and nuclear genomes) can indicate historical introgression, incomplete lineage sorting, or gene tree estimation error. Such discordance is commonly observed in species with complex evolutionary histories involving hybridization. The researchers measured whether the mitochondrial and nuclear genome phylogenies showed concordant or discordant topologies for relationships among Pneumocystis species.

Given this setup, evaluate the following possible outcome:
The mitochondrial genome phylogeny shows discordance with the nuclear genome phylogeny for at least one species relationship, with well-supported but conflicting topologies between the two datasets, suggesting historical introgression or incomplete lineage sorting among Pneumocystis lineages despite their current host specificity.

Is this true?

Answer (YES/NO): NO